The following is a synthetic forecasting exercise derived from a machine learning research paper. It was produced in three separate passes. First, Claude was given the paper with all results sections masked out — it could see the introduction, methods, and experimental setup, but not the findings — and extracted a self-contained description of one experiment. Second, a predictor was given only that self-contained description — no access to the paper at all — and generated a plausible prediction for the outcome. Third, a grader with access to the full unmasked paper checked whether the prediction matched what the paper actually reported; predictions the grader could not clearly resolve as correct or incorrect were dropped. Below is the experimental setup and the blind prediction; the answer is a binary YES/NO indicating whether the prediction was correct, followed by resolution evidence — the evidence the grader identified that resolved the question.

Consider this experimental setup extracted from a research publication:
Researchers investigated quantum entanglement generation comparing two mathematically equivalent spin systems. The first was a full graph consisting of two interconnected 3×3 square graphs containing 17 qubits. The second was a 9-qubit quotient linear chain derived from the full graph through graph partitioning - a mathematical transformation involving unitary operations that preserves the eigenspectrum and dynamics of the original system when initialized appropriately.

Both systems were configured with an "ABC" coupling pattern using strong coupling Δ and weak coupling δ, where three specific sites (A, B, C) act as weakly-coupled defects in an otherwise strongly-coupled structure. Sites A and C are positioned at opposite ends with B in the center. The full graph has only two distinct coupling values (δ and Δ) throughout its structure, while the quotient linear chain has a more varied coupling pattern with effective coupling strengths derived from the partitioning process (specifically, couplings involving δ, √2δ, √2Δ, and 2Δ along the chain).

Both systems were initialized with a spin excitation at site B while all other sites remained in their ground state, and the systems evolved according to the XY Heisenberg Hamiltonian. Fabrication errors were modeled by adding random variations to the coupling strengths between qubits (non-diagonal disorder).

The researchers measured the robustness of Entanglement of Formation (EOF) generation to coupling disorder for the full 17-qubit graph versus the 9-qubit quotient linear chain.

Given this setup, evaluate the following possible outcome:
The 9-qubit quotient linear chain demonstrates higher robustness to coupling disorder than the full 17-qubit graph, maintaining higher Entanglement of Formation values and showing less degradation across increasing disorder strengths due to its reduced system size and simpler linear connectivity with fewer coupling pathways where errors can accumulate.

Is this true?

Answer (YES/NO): YES